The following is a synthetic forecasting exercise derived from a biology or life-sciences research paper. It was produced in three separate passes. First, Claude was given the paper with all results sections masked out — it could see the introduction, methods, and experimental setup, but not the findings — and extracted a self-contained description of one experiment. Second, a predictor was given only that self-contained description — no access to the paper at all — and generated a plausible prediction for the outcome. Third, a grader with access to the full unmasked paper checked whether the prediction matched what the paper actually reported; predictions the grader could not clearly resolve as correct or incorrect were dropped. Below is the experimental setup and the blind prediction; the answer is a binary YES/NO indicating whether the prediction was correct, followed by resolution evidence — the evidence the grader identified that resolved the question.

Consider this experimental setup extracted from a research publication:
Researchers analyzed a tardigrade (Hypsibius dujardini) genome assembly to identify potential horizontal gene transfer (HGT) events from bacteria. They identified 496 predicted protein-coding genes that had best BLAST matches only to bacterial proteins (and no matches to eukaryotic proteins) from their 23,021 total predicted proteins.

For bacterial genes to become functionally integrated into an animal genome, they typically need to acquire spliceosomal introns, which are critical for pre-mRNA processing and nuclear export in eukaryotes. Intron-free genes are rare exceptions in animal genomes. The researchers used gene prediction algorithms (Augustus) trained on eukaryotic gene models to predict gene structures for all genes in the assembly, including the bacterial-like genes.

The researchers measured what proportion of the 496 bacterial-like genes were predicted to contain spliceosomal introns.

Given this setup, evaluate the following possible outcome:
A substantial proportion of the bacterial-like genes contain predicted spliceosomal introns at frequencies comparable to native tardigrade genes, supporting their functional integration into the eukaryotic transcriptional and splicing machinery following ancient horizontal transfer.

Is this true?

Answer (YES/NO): NO